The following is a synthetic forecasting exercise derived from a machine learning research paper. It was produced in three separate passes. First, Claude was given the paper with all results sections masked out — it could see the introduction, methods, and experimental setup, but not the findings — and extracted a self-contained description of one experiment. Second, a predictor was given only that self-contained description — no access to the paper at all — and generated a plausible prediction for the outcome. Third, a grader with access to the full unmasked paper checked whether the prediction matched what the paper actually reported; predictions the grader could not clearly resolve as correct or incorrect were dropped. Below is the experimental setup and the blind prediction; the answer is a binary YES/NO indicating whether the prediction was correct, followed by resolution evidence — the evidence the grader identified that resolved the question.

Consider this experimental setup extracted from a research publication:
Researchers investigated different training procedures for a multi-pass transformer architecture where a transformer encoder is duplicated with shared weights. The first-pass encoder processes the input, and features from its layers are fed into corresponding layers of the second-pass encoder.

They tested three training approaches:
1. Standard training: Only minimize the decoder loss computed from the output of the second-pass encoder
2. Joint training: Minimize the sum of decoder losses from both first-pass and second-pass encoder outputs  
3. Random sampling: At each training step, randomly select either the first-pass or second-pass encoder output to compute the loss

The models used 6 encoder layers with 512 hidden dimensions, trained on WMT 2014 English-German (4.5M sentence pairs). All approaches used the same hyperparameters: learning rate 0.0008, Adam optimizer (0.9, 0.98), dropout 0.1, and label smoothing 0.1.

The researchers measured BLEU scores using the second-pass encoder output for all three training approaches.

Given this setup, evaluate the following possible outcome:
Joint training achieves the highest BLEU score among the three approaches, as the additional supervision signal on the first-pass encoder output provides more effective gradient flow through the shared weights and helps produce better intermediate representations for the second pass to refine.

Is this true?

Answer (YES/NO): NO